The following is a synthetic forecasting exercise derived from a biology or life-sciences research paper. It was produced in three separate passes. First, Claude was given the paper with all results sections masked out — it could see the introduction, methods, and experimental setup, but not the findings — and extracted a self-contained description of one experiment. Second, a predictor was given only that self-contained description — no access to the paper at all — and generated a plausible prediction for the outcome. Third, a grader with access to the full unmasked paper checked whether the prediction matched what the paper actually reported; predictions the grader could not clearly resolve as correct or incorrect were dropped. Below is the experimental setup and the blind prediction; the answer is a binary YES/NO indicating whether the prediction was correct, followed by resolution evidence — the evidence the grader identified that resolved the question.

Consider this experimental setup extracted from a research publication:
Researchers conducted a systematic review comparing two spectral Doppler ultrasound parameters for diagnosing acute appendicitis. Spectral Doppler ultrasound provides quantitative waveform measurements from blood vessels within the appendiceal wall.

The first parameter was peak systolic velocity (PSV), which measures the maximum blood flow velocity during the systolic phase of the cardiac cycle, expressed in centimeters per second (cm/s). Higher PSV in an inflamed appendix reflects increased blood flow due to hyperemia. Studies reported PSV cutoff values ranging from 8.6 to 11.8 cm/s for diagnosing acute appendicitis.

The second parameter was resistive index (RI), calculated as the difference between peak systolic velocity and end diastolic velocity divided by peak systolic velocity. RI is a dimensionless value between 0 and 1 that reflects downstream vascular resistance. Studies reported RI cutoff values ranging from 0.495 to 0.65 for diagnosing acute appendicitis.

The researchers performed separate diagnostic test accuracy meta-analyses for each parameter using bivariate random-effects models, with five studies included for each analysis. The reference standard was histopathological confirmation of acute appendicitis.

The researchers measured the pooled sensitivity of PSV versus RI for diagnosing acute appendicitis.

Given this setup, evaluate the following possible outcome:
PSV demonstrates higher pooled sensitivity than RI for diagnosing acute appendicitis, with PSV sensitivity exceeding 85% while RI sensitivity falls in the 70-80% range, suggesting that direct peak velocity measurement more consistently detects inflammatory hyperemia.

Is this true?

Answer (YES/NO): NO